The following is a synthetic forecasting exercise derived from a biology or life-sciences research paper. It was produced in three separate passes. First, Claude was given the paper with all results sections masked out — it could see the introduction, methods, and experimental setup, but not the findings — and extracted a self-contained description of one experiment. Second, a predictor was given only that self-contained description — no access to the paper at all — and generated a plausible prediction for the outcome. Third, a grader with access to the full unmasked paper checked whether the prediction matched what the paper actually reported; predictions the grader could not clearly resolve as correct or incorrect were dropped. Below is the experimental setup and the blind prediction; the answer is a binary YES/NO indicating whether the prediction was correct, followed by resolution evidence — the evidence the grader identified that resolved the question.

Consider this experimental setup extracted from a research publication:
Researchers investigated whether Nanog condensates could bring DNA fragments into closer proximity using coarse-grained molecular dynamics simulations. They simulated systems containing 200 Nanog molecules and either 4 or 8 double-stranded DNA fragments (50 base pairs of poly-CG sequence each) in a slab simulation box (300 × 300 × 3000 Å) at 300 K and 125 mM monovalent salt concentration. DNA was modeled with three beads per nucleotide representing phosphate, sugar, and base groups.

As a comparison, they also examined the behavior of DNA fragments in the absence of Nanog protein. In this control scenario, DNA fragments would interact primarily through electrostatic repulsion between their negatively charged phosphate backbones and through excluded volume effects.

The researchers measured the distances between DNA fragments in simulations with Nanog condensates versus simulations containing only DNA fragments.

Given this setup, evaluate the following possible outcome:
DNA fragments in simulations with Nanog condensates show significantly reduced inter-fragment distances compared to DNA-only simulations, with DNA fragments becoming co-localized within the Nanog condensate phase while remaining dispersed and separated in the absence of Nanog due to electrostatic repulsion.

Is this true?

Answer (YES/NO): YES